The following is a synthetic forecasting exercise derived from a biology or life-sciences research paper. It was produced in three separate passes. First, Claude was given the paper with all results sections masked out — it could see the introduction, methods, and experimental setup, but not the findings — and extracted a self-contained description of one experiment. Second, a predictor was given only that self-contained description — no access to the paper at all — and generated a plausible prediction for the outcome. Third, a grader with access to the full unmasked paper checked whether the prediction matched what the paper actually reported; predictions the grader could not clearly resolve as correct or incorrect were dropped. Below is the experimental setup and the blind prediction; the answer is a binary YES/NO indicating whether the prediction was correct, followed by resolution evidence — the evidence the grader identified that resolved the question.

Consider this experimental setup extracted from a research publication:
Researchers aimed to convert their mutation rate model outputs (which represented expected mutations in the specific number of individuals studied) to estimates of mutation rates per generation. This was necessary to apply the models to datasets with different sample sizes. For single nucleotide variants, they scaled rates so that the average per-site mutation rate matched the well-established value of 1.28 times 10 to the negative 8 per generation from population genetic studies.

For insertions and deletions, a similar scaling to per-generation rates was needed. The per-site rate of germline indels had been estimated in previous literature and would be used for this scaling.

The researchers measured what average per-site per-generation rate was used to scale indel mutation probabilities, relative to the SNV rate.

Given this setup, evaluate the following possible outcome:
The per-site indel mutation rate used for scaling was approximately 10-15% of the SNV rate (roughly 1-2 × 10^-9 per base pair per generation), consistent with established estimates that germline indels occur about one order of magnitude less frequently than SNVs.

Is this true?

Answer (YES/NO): NO